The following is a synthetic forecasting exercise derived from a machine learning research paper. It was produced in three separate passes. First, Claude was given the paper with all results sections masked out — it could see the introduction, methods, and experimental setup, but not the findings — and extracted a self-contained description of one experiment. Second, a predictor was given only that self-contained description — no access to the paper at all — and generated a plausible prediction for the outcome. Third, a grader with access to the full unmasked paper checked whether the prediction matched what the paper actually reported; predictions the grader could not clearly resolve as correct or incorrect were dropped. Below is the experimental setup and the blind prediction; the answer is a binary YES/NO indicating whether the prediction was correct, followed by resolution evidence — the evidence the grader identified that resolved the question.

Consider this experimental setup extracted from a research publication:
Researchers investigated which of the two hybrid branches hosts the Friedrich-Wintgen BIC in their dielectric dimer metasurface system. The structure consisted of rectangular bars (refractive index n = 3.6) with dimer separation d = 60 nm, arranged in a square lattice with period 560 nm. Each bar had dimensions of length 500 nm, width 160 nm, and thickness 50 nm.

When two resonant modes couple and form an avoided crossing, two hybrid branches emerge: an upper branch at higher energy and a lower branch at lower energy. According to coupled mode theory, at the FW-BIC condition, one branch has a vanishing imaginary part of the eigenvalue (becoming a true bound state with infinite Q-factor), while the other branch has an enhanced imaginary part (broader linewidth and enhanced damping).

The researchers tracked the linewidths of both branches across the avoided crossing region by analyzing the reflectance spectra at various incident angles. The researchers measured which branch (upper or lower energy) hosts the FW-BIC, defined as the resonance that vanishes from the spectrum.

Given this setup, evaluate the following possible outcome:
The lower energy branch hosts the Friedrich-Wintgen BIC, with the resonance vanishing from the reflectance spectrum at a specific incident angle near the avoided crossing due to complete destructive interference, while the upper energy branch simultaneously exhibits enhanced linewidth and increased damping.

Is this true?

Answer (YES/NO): YES